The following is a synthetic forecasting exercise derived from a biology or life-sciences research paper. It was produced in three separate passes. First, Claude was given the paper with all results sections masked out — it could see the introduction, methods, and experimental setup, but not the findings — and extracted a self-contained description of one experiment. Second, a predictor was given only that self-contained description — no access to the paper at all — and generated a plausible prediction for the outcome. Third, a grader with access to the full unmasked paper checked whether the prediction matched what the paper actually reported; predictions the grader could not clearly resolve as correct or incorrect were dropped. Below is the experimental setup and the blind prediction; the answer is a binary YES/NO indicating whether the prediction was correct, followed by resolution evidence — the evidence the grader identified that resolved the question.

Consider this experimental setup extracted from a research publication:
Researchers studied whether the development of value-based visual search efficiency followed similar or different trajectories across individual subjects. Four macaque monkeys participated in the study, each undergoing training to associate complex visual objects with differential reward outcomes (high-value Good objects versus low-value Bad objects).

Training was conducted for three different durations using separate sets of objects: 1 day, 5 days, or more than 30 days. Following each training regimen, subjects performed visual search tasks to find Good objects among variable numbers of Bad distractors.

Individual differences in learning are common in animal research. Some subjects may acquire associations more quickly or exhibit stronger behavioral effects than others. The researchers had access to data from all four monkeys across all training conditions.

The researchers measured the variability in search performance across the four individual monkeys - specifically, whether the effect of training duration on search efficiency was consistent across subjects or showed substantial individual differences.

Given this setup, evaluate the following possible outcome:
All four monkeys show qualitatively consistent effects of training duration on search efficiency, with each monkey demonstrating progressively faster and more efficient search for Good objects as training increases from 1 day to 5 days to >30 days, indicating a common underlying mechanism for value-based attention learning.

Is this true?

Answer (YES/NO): YES